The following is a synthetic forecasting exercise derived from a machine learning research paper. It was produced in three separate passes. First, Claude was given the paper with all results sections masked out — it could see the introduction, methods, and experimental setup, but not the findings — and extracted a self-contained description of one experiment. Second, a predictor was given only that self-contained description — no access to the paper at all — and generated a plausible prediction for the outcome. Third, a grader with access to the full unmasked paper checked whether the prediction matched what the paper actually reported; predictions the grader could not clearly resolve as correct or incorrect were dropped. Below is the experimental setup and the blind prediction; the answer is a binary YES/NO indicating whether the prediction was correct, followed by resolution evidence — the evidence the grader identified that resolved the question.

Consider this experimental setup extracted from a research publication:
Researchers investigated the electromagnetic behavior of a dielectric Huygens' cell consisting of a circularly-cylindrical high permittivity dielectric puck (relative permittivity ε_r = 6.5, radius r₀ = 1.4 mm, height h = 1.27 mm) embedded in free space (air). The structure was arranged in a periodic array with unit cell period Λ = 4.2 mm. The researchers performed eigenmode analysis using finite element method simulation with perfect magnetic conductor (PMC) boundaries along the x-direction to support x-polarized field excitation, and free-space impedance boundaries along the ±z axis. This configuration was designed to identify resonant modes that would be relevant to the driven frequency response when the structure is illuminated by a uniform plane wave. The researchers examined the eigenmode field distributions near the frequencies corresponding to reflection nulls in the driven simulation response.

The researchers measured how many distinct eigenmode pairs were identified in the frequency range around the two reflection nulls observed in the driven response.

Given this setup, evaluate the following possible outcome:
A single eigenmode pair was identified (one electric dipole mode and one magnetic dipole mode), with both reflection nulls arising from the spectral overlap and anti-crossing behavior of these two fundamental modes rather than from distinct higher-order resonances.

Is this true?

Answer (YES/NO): NO